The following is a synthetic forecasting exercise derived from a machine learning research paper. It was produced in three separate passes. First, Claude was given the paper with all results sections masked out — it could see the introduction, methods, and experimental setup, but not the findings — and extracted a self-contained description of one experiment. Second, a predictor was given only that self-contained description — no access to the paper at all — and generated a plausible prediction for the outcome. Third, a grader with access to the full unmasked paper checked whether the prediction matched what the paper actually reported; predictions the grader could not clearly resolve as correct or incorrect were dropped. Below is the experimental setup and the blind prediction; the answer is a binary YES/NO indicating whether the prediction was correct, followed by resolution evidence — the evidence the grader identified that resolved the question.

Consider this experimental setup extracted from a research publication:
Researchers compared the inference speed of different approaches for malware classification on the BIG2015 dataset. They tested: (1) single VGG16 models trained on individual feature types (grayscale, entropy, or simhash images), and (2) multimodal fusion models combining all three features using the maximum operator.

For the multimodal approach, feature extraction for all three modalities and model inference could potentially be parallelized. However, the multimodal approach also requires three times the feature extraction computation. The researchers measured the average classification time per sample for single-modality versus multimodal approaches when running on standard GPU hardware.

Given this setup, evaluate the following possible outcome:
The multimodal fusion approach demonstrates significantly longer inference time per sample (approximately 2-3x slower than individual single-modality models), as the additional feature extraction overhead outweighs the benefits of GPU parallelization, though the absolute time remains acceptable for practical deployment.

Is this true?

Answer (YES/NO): NO